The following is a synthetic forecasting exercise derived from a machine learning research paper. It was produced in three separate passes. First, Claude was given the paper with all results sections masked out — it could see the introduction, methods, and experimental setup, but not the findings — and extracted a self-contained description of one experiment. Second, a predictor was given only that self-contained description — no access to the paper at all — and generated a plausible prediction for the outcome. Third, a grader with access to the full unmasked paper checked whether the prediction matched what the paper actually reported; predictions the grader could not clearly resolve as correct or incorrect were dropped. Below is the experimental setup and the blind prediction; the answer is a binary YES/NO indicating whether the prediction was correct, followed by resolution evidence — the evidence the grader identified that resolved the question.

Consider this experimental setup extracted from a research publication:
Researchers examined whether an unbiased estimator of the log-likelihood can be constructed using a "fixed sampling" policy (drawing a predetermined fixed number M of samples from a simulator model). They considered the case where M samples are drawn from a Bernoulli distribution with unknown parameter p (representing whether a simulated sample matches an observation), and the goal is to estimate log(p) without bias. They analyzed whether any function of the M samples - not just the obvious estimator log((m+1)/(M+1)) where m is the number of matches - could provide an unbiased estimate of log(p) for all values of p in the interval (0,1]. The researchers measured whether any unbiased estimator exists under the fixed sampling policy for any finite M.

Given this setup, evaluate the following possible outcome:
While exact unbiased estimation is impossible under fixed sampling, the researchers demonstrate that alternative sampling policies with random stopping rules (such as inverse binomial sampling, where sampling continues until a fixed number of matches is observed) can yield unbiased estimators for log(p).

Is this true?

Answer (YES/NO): YES